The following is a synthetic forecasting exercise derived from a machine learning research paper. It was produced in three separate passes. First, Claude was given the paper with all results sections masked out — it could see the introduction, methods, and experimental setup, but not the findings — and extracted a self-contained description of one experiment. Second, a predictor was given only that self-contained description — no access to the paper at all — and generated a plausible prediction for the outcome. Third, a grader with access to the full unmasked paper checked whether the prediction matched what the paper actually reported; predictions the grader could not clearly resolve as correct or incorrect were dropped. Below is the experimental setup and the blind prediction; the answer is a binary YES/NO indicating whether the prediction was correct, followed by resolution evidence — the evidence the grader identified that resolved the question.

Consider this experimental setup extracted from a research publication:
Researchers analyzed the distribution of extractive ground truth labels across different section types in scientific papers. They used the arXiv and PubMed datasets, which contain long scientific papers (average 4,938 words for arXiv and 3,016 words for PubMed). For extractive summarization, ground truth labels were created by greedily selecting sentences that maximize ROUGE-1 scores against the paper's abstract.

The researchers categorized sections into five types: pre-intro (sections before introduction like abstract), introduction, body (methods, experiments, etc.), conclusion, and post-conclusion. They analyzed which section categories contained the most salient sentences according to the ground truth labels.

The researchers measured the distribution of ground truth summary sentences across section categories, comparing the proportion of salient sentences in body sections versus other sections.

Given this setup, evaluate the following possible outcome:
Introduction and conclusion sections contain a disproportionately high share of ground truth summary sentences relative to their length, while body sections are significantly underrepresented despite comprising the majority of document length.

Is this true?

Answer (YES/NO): NO